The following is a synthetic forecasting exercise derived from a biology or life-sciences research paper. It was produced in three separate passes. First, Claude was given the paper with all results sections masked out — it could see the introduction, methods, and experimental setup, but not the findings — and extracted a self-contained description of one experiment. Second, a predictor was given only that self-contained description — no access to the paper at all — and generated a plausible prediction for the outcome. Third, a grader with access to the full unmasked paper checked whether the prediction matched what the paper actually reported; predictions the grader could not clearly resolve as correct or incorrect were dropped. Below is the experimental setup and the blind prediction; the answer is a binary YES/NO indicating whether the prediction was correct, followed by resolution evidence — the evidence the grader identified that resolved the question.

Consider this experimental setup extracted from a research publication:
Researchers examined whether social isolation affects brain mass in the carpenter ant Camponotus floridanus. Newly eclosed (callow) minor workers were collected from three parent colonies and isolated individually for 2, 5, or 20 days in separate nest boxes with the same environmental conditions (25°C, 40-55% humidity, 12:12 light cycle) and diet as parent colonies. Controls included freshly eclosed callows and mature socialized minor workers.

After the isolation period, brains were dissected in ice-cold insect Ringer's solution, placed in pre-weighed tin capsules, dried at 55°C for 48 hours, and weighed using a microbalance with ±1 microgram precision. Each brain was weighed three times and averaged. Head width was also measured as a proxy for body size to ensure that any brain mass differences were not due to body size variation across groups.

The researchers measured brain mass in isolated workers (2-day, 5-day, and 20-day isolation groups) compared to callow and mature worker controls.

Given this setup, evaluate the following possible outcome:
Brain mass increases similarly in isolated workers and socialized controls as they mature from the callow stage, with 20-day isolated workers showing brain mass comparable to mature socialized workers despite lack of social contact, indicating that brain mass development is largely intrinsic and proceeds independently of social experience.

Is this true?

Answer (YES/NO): NO